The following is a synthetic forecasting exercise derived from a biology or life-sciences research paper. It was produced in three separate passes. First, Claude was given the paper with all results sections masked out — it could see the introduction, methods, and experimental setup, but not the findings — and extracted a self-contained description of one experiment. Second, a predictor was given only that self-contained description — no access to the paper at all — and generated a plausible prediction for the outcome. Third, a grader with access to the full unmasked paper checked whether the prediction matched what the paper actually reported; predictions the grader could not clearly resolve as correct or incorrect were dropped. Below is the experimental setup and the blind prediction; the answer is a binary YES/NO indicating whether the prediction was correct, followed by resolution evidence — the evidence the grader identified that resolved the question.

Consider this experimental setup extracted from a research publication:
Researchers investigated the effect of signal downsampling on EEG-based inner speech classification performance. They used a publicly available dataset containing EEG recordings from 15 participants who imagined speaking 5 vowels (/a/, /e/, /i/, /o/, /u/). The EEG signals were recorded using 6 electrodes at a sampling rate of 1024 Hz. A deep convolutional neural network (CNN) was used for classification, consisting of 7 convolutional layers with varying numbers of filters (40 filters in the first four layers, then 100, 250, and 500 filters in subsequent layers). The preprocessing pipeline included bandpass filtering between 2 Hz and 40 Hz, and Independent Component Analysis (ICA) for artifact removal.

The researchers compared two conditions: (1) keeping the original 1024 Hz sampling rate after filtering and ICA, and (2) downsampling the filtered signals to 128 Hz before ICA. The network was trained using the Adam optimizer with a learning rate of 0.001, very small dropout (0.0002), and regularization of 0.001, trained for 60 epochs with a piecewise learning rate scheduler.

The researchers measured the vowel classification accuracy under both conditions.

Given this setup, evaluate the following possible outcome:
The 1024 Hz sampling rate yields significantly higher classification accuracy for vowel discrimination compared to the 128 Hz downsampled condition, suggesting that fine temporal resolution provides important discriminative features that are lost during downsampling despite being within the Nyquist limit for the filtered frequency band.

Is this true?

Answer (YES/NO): NO